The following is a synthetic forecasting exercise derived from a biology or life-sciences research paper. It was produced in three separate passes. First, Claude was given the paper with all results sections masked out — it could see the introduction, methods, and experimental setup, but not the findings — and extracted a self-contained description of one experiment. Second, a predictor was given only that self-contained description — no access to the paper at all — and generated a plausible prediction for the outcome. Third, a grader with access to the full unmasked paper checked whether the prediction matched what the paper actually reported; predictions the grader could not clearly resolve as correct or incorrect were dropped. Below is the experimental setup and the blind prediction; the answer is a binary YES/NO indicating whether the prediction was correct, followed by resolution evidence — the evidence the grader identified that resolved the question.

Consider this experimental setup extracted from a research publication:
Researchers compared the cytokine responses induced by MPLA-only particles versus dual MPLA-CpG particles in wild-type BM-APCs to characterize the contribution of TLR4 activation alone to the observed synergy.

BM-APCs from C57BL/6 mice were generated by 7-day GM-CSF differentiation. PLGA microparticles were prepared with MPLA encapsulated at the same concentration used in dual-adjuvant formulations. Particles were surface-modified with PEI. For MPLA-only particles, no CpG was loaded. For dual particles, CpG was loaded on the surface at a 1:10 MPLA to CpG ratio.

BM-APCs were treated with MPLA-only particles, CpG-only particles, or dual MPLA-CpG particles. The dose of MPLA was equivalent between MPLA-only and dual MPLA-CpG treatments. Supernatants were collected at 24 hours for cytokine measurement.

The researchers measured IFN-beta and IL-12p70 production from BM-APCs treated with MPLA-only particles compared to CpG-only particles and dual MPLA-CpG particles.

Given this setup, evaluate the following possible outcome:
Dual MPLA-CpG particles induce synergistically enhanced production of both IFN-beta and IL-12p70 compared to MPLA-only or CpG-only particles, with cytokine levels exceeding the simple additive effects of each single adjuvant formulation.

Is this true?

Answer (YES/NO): YES